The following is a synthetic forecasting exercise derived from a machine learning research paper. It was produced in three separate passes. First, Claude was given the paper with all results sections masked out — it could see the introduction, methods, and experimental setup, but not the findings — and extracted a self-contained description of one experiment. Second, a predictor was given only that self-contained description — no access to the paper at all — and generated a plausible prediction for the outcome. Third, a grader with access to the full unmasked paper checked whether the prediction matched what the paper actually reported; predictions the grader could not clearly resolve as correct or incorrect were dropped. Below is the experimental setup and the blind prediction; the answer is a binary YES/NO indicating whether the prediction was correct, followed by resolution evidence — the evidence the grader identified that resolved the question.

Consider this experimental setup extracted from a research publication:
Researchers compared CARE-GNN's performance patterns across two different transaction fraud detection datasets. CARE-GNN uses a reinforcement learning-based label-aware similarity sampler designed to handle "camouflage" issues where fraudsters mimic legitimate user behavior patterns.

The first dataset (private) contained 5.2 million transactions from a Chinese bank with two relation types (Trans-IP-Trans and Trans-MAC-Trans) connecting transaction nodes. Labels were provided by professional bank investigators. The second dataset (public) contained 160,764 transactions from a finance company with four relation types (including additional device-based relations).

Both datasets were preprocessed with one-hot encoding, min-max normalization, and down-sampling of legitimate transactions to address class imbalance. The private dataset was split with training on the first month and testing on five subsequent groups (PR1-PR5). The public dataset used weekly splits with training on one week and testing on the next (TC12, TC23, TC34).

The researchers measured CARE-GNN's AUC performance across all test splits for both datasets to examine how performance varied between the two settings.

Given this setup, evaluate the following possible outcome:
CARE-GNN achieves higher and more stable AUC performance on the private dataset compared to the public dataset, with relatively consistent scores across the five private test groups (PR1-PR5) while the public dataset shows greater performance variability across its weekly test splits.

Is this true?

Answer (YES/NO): NO